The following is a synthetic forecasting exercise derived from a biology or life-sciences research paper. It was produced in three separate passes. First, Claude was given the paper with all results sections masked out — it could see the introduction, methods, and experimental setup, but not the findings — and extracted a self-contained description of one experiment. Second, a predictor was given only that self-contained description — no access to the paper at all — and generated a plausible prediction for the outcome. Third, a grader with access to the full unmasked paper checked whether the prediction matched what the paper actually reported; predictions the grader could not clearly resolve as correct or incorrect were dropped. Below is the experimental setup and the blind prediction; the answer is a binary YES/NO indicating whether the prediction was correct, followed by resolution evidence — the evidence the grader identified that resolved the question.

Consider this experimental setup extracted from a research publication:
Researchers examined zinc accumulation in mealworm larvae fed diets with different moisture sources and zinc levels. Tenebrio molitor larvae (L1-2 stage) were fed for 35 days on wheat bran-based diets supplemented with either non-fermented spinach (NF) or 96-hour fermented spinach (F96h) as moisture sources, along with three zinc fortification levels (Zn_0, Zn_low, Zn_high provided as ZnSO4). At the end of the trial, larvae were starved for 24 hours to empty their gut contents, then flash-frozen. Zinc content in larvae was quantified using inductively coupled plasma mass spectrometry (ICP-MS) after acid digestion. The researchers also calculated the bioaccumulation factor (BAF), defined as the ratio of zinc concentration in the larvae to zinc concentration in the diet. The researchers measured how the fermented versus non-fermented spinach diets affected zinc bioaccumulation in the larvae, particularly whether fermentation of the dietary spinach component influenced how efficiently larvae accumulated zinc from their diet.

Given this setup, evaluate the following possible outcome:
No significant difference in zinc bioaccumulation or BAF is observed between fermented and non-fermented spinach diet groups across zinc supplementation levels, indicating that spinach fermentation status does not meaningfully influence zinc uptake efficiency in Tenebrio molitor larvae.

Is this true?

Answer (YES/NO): YES